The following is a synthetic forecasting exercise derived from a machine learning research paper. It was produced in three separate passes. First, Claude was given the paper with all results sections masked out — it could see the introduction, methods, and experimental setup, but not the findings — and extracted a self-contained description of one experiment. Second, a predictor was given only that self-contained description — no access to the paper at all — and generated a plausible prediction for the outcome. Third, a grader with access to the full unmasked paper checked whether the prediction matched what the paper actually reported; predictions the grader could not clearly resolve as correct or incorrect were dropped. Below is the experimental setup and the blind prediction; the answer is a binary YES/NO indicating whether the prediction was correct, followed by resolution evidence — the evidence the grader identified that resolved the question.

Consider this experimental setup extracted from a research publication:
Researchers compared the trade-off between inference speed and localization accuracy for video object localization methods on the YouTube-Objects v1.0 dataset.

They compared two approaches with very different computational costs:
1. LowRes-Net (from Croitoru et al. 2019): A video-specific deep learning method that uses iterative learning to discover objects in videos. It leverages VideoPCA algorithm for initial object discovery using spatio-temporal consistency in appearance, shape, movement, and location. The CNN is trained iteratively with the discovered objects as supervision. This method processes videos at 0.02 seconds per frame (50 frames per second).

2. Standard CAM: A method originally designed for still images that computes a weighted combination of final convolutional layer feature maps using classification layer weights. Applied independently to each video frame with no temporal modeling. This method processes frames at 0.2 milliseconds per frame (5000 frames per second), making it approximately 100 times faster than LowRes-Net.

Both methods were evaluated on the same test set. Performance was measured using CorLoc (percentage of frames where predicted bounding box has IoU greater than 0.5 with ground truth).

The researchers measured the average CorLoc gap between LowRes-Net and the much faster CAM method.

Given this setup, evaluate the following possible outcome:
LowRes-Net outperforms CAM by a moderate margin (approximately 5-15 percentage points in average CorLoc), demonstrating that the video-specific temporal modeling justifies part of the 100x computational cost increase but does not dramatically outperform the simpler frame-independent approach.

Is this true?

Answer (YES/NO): YES